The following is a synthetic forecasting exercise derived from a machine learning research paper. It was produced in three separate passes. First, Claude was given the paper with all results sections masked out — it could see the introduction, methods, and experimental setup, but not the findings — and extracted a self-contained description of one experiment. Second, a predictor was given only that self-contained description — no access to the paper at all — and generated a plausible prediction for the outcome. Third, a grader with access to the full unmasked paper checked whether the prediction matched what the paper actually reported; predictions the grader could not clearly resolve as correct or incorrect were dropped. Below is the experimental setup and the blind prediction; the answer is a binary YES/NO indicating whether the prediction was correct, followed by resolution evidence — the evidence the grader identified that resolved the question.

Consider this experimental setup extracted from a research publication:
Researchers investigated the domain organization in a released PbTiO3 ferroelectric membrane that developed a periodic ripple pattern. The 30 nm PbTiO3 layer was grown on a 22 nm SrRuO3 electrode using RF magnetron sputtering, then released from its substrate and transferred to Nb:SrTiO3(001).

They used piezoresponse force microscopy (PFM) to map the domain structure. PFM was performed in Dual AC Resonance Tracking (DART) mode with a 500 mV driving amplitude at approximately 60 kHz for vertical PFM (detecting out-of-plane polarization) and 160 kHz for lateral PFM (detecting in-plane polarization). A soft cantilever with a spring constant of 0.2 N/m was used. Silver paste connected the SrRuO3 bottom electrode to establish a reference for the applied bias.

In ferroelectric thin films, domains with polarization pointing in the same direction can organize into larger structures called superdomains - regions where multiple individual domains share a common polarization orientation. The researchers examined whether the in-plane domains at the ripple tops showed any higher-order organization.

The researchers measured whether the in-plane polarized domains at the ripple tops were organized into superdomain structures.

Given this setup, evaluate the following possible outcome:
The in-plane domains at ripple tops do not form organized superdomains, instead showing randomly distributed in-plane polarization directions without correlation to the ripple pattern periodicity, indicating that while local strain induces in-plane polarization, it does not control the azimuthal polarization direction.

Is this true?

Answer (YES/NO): NO